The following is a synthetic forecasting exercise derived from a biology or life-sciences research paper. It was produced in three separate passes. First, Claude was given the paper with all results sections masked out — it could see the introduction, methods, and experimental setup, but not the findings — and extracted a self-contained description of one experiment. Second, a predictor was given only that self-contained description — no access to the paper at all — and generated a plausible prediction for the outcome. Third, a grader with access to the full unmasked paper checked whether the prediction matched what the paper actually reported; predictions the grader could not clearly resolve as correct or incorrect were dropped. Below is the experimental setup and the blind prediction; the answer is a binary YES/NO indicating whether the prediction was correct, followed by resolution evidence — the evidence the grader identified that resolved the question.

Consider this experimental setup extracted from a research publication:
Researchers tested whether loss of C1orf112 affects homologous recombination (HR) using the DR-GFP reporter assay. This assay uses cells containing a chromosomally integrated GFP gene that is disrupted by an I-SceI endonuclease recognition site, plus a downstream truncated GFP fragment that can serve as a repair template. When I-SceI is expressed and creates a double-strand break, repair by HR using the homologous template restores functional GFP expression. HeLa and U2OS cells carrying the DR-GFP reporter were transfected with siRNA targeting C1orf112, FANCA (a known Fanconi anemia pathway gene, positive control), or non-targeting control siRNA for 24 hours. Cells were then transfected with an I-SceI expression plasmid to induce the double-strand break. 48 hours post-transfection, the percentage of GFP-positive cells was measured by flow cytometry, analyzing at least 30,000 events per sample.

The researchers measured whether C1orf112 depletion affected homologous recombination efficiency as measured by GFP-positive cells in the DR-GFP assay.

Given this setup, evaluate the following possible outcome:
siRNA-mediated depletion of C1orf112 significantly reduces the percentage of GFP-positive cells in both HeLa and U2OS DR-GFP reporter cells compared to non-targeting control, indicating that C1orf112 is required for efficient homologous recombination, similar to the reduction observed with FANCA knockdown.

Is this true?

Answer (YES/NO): NO